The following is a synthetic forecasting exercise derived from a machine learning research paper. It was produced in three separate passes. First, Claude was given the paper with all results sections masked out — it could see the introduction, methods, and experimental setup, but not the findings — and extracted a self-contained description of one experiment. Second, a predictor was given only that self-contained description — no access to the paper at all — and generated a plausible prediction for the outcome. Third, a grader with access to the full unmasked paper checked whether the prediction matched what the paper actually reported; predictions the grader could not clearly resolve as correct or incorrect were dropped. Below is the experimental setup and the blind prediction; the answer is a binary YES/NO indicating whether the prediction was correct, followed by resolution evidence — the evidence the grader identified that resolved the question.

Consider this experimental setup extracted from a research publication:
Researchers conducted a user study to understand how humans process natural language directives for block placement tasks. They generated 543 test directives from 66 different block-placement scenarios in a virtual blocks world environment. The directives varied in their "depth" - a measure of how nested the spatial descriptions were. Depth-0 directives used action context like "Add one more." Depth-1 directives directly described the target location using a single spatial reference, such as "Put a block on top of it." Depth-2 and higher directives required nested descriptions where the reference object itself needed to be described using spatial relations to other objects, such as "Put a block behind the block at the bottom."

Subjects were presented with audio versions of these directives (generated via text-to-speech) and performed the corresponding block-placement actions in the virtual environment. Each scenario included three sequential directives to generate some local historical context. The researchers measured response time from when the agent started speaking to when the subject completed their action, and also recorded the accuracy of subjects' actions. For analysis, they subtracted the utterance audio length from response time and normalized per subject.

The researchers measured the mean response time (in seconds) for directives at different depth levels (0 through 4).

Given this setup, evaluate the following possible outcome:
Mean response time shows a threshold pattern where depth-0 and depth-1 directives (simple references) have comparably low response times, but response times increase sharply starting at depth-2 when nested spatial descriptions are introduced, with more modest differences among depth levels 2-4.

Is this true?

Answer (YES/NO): NO